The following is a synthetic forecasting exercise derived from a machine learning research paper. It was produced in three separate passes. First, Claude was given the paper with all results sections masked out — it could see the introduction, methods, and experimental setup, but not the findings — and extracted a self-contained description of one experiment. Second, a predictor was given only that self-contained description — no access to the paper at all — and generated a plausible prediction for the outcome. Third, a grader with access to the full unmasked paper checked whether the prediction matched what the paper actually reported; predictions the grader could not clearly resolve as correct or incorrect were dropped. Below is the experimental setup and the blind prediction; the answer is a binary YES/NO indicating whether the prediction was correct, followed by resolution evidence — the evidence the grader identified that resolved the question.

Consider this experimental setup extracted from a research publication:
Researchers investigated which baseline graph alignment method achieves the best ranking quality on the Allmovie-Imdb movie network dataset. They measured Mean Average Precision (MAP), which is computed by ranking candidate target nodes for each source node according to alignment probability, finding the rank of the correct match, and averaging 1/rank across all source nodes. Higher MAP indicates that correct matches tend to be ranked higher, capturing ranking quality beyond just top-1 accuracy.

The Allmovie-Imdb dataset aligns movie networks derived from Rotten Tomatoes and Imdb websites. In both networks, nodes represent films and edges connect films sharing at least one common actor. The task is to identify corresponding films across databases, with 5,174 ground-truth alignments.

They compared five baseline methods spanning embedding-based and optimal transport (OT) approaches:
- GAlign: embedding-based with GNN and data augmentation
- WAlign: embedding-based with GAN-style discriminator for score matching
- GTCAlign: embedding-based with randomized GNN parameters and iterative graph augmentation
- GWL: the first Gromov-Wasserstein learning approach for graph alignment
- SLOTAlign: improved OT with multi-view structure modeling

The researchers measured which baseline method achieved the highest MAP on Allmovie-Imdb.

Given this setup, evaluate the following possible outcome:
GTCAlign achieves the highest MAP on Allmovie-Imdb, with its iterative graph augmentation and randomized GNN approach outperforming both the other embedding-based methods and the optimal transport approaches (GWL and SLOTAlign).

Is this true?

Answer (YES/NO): NO